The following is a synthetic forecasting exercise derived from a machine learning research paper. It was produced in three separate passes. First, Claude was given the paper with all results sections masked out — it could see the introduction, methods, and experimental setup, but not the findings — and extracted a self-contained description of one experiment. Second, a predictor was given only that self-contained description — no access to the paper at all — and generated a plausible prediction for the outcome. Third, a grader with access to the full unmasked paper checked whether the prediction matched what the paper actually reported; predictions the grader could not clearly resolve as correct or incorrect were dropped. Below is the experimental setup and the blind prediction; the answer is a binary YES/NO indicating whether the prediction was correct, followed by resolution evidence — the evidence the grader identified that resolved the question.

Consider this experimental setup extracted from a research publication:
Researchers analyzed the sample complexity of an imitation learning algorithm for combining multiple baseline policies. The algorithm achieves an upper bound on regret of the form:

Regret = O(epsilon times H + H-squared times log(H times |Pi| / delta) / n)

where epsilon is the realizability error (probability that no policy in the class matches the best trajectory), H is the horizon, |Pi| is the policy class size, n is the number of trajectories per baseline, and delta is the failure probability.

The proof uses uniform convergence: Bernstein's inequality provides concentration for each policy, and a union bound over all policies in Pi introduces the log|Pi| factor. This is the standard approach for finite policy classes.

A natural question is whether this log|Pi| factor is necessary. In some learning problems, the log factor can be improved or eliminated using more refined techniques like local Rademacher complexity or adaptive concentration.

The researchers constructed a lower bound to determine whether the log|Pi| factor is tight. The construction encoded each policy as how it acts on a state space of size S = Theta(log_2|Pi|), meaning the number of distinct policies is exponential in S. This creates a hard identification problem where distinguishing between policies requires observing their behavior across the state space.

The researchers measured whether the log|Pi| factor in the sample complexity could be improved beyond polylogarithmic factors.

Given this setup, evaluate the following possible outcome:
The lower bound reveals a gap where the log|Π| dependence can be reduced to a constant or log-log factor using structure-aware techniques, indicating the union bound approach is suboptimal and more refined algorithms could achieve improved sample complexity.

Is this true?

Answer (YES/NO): NO